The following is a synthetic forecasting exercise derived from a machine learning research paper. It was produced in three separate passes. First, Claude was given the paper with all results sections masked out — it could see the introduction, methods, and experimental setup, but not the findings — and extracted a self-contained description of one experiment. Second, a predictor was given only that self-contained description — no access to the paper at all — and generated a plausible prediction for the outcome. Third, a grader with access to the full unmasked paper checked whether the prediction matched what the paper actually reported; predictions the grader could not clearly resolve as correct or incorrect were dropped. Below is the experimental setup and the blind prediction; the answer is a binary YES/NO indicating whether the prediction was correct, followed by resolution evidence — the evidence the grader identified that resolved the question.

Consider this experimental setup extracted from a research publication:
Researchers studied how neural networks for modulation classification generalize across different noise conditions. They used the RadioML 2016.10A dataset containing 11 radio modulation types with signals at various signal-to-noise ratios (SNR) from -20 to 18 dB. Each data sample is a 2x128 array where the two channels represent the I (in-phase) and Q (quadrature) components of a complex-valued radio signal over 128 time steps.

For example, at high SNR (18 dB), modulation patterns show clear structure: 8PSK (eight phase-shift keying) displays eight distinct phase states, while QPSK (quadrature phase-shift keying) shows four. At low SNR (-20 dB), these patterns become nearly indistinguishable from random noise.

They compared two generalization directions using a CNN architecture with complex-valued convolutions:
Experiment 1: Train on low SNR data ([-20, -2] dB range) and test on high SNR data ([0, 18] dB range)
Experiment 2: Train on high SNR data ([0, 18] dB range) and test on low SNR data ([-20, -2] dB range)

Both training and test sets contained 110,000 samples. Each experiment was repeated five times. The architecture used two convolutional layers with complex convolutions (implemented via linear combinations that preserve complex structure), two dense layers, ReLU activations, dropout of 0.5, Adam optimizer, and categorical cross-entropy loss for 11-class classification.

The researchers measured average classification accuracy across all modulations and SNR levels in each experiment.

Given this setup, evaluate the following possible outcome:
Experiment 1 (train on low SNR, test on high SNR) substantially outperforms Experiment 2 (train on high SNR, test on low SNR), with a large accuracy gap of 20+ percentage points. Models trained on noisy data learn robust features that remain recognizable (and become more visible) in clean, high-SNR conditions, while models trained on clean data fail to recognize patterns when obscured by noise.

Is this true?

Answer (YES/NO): YES